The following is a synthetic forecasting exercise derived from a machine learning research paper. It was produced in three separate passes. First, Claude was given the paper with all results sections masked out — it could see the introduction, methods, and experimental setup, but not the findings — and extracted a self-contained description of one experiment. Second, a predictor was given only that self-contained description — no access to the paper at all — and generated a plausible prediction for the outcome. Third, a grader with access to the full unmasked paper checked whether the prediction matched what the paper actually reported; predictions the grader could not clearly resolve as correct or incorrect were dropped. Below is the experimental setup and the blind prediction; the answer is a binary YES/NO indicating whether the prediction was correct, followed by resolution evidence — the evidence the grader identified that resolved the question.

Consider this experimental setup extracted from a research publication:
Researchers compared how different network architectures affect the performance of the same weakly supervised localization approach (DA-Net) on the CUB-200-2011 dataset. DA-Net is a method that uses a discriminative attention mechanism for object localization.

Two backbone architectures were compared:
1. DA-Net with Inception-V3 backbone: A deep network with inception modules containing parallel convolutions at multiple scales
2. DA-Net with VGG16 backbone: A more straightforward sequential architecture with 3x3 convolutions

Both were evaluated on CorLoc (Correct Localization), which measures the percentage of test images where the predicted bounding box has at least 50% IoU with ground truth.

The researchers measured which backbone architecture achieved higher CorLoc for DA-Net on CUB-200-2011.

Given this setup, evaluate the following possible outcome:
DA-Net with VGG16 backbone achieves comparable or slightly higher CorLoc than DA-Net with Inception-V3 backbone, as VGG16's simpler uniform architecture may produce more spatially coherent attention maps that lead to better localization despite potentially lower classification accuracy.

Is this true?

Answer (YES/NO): YES